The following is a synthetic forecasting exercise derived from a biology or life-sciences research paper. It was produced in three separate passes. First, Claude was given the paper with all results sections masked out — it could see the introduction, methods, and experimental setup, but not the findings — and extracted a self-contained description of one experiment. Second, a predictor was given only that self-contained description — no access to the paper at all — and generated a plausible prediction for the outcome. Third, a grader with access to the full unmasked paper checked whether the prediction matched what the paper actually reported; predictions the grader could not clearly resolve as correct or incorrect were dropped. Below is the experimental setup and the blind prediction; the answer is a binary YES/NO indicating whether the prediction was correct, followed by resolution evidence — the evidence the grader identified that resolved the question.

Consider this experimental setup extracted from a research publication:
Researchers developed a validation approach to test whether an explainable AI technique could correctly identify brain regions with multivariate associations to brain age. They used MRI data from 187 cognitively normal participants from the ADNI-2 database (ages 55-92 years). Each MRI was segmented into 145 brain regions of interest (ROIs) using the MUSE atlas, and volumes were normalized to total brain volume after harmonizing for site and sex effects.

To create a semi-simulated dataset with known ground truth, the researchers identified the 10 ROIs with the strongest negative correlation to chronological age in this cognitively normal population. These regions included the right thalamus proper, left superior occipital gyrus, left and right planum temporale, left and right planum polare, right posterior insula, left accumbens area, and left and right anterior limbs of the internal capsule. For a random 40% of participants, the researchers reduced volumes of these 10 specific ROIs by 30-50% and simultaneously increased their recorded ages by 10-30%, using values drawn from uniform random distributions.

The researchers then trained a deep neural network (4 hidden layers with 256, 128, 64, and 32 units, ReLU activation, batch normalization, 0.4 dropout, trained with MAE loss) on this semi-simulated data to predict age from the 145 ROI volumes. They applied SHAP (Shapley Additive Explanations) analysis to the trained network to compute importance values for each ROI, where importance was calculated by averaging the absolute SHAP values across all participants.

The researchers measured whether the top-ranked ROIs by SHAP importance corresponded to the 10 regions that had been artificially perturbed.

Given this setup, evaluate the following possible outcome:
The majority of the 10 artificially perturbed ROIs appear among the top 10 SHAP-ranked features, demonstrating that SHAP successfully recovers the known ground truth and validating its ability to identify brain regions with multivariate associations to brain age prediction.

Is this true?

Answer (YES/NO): YES